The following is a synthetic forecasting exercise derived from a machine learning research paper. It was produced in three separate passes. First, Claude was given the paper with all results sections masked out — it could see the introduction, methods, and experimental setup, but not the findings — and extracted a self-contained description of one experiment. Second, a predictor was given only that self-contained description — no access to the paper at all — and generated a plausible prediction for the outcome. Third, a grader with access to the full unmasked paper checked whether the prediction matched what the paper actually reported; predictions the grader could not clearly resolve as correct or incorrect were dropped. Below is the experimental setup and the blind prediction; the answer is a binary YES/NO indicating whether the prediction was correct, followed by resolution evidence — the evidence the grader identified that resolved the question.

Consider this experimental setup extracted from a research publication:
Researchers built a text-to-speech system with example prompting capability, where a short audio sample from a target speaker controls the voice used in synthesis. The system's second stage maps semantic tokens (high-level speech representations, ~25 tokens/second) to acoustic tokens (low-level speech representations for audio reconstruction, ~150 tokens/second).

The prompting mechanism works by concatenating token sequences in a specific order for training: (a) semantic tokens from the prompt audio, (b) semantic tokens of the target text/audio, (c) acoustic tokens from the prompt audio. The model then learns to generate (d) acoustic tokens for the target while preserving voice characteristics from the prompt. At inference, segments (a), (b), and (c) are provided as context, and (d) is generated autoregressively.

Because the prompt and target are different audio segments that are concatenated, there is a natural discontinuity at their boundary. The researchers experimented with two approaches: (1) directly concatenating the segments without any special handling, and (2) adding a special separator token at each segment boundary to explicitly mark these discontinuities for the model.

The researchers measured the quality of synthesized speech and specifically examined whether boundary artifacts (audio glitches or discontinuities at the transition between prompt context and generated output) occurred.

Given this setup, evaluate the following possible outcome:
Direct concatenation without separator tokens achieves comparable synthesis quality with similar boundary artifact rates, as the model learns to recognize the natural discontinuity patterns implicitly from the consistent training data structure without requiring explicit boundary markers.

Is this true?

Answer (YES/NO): NO